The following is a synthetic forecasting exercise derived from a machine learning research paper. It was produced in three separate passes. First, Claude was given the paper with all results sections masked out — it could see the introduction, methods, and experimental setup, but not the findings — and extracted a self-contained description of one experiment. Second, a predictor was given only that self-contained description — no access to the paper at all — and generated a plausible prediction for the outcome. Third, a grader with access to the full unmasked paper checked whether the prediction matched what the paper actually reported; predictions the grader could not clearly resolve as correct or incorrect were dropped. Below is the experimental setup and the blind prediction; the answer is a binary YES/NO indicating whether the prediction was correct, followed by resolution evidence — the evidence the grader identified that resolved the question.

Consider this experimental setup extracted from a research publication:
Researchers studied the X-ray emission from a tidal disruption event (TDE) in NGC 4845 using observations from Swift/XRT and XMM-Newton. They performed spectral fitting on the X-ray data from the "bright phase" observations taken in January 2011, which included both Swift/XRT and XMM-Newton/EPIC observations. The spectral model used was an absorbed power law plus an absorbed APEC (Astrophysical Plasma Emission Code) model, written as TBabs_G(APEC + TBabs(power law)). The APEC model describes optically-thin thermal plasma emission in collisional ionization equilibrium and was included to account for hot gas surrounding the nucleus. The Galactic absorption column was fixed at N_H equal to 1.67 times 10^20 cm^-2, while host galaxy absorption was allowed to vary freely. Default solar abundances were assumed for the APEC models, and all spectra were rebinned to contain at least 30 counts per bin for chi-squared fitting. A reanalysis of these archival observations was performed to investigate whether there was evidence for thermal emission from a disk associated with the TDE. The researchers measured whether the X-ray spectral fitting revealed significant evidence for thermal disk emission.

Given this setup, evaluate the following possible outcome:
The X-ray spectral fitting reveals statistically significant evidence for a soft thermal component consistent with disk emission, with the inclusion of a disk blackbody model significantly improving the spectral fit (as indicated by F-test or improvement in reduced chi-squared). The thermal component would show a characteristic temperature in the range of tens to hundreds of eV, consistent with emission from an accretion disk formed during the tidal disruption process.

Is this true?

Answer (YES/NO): NO